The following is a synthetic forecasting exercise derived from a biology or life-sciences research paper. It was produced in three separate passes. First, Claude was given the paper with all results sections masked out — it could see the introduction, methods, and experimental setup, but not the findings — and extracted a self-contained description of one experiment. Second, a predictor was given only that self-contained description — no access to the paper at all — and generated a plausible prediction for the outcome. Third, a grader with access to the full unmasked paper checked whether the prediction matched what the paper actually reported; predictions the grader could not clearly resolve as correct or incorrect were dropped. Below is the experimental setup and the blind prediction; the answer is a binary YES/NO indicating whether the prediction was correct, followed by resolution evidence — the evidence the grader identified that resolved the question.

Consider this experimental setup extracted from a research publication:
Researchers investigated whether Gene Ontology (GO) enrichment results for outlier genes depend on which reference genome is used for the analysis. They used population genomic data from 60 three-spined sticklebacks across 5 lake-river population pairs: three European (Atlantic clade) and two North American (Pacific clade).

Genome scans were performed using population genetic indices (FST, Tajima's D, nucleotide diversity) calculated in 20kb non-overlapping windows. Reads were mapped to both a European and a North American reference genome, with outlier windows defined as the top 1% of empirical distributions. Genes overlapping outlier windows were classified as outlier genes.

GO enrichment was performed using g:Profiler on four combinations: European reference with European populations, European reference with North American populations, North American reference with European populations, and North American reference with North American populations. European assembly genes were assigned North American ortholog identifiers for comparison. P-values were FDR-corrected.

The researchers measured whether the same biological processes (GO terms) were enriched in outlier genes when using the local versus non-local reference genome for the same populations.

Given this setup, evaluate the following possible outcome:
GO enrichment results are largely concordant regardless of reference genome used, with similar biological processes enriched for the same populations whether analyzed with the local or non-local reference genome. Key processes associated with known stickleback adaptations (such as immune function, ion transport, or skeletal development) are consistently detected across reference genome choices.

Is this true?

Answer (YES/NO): NO